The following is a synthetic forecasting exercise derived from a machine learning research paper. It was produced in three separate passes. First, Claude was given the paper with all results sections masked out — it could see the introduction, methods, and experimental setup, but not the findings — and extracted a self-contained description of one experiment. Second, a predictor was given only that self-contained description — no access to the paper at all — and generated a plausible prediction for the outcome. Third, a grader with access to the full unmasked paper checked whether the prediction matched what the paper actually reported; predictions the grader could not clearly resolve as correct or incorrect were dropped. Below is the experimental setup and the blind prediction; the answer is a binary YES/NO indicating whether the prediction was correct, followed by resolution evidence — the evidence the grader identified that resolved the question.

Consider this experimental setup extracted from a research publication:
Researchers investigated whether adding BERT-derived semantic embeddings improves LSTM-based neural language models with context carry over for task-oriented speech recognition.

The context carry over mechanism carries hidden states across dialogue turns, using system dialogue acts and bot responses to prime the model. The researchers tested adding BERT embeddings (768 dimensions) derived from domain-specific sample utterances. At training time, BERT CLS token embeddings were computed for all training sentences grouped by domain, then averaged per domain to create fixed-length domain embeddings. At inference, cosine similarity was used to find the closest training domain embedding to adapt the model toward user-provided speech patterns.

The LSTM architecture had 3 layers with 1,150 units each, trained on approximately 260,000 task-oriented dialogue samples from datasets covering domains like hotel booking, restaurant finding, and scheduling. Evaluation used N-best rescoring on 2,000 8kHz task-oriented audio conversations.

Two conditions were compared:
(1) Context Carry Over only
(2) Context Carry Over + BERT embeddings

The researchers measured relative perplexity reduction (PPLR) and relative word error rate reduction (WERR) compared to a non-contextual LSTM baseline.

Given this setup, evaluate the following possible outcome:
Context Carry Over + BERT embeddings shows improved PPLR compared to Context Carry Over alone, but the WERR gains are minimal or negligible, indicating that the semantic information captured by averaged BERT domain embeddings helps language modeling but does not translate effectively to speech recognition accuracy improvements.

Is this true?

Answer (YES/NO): NO